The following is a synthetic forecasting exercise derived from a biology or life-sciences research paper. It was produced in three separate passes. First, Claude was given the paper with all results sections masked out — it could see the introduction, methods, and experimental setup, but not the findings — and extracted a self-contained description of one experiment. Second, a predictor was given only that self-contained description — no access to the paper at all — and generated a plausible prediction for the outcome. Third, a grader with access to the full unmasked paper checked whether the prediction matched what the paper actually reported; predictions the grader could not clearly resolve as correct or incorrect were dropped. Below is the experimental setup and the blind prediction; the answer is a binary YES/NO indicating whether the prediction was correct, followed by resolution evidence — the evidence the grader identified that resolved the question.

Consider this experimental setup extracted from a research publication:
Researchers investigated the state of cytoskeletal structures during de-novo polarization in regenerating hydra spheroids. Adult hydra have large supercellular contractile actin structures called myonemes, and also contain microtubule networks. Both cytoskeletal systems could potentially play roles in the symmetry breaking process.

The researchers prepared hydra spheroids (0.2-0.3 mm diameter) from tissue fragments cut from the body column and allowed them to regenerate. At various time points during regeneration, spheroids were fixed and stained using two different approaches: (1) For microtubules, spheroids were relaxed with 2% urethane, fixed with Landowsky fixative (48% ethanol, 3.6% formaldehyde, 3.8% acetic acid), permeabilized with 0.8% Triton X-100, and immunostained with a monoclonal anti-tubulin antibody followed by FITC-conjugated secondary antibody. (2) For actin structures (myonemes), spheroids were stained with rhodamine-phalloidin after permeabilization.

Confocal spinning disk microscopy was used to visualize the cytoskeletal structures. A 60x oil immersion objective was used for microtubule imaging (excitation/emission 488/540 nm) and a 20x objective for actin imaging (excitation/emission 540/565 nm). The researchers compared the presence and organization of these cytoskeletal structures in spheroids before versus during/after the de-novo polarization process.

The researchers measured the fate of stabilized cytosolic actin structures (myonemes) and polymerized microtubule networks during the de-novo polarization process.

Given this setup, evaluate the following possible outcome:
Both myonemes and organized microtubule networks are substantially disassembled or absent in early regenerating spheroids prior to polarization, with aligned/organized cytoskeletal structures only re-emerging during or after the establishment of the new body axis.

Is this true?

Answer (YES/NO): NO